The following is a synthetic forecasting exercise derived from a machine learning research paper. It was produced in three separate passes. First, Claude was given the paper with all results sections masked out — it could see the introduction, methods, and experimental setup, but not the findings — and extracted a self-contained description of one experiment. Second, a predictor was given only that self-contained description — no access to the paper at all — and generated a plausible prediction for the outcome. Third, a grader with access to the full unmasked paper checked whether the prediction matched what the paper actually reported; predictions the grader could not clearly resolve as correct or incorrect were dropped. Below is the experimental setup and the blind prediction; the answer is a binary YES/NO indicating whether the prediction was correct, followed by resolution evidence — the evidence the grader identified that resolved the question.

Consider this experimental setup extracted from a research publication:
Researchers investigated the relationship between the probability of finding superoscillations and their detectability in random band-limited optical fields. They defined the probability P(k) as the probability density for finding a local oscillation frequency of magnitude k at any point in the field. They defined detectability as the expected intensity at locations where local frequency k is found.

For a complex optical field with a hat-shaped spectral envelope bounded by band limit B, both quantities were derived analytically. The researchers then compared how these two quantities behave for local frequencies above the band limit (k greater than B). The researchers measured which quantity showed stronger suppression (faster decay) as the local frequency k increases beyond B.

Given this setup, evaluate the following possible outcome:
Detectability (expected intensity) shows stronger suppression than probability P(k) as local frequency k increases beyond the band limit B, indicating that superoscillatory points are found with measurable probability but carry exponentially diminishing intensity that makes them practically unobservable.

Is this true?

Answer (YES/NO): YES